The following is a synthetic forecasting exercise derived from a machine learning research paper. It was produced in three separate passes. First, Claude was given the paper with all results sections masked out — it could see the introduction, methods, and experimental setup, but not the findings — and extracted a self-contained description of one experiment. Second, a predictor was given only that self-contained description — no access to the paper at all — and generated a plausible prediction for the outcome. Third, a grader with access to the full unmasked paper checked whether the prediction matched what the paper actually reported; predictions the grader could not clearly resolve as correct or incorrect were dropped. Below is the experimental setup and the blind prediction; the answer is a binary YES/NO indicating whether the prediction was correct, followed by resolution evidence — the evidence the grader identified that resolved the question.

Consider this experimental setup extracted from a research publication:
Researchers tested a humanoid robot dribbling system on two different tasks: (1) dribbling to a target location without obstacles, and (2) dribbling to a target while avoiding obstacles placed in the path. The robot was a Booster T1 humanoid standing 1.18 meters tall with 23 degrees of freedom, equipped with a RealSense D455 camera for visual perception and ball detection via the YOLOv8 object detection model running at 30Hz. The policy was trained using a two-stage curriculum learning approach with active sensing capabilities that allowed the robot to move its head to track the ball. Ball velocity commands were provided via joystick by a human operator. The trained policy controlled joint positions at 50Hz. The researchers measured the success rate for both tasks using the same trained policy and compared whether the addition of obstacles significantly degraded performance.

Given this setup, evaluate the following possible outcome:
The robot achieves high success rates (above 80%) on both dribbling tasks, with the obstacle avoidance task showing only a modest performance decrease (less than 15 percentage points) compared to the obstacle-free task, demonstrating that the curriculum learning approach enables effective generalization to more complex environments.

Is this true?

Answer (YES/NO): NO